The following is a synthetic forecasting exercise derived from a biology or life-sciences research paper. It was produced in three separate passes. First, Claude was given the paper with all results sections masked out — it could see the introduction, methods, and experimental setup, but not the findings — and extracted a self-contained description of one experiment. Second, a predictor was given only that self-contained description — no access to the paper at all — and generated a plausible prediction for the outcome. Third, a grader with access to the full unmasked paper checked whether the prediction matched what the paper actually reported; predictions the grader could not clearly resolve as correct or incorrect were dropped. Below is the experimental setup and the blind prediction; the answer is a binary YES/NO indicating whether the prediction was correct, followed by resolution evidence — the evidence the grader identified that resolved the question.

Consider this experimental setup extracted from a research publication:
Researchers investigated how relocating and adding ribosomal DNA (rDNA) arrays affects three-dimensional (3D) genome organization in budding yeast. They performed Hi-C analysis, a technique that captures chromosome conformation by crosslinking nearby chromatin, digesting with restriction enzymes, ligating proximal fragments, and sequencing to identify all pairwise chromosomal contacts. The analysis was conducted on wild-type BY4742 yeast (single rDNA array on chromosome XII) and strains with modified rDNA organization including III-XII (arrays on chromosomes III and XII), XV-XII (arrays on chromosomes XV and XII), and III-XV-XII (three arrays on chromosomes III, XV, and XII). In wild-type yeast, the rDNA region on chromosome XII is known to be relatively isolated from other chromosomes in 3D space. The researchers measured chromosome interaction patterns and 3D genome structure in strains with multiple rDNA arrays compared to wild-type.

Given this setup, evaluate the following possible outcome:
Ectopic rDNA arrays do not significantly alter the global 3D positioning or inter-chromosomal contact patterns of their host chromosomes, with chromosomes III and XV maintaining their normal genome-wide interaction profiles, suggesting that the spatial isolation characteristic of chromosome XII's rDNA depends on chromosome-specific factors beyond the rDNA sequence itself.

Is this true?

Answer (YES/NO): NO